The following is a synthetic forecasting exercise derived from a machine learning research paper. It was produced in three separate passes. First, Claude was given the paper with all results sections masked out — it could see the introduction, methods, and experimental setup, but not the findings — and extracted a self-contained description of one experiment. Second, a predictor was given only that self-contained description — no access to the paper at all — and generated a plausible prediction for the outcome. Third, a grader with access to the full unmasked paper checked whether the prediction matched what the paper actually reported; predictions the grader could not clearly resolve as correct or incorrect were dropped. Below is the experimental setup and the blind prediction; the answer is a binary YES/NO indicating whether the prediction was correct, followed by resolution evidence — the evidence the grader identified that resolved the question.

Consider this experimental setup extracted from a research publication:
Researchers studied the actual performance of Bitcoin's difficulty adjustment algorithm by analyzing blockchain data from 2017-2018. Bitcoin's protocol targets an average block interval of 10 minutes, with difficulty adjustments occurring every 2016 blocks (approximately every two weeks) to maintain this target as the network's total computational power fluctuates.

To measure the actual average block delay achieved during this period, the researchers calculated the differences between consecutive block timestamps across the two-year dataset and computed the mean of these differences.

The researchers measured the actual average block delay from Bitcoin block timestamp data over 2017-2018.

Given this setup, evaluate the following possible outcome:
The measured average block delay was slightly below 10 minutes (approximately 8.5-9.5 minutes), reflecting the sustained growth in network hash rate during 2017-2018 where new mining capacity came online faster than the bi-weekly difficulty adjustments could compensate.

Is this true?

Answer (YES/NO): NO